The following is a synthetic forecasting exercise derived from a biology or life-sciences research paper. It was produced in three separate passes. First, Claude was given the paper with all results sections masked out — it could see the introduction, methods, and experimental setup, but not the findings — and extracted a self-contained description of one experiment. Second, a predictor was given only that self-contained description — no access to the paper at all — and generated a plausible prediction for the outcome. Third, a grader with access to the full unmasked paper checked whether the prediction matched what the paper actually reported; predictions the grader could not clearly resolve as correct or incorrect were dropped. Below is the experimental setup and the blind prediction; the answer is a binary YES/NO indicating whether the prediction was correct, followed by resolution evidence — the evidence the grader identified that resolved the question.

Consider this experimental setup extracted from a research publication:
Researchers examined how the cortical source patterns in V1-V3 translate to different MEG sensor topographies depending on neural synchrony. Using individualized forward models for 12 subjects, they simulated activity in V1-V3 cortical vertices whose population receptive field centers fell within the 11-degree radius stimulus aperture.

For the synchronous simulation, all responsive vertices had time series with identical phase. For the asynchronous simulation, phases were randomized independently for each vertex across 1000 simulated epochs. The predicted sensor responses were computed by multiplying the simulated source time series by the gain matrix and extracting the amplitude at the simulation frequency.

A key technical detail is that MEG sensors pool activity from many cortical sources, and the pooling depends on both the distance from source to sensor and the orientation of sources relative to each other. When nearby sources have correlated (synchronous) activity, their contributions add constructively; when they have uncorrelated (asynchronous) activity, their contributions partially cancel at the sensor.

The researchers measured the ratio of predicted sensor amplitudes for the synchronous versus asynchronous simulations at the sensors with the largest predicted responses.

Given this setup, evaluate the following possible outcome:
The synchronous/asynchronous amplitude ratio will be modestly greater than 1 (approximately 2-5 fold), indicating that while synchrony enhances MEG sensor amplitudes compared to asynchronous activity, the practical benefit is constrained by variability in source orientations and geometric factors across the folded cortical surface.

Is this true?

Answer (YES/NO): NO